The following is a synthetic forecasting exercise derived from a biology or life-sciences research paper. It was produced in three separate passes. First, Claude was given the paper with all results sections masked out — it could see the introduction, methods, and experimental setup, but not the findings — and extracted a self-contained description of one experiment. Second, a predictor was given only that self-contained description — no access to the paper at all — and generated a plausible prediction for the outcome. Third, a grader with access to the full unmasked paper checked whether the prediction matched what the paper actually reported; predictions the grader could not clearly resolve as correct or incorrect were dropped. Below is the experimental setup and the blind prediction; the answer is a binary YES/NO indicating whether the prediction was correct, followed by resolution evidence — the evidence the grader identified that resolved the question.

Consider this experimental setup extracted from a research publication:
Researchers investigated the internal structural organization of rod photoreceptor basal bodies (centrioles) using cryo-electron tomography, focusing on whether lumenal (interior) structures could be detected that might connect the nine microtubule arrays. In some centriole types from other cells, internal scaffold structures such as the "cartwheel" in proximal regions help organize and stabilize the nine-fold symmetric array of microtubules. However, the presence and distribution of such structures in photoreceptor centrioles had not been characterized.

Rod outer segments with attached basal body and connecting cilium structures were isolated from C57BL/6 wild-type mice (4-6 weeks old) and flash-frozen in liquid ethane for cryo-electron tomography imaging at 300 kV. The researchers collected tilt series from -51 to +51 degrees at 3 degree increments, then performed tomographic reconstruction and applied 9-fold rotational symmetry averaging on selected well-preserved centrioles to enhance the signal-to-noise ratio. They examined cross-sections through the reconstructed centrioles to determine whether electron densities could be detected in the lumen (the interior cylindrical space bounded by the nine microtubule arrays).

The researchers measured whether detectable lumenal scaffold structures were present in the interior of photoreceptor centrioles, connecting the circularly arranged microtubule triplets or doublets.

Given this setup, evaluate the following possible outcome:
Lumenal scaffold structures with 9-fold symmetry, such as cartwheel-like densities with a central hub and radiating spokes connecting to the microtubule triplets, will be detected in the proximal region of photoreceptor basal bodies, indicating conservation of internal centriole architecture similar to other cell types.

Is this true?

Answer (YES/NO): NO